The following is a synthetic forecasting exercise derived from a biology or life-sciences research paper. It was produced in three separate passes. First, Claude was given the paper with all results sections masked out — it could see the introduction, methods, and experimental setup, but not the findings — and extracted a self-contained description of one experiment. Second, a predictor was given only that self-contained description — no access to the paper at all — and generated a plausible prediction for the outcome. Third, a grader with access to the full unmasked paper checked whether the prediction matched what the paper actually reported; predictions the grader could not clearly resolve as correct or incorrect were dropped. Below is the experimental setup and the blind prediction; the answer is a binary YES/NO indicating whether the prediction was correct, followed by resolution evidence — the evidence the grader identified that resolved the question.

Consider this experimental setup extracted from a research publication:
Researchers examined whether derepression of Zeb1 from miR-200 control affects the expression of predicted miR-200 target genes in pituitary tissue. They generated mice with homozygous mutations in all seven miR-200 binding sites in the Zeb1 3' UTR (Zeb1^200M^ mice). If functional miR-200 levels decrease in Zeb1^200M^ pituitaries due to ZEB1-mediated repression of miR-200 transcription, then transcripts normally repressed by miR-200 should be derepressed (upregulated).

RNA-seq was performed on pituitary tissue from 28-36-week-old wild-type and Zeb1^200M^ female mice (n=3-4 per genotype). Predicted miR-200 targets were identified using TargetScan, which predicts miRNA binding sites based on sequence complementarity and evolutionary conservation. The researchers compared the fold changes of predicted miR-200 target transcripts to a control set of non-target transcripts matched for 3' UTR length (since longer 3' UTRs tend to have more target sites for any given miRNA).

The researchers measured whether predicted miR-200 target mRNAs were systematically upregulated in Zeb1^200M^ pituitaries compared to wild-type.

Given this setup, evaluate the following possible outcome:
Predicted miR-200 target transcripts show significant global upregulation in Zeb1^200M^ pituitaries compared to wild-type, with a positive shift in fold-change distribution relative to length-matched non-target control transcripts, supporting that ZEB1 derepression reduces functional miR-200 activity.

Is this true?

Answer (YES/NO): YES